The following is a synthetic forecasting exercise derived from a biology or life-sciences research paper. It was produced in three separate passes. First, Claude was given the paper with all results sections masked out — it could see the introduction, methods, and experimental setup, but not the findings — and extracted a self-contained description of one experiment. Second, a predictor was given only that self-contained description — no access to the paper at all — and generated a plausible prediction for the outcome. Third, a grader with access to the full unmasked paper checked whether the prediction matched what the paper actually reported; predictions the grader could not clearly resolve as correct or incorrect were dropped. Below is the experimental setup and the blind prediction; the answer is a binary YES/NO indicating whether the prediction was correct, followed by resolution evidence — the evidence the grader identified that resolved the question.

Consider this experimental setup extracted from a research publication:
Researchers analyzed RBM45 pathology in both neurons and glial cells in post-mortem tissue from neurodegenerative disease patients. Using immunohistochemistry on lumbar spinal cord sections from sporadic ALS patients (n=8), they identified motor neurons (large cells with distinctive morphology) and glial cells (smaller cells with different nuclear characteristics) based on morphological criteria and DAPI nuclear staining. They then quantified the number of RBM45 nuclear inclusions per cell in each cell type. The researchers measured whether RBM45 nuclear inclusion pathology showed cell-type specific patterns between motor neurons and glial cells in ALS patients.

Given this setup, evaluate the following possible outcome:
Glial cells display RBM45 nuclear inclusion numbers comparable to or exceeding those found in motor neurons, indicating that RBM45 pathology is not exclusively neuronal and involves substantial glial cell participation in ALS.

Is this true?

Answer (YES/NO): YES